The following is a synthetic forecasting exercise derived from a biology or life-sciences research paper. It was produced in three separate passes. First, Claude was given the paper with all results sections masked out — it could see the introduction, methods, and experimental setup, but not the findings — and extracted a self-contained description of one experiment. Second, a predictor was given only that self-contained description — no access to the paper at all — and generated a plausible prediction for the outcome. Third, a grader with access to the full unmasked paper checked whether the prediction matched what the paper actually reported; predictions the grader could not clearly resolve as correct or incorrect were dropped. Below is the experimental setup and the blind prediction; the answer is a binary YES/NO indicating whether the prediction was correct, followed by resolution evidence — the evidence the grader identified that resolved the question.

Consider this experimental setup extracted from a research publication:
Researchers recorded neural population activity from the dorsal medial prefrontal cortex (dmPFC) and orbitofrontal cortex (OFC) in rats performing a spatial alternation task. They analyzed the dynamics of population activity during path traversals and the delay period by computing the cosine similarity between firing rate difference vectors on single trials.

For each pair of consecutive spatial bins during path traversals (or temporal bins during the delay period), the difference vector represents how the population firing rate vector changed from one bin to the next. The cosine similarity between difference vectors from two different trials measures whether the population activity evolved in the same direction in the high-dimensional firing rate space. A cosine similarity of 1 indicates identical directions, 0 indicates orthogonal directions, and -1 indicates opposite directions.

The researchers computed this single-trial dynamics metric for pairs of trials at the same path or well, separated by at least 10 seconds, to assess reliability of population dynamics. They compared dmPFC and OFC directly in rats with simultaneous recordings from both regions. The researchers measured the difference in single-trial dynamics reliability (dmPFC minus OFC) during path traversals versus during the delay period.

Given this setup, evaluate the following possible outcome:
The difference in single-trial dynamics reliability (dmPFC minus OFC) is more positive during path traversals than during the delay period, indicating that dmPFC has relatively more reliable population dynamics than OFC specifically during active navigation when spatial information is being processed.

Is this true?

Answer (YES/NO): YES